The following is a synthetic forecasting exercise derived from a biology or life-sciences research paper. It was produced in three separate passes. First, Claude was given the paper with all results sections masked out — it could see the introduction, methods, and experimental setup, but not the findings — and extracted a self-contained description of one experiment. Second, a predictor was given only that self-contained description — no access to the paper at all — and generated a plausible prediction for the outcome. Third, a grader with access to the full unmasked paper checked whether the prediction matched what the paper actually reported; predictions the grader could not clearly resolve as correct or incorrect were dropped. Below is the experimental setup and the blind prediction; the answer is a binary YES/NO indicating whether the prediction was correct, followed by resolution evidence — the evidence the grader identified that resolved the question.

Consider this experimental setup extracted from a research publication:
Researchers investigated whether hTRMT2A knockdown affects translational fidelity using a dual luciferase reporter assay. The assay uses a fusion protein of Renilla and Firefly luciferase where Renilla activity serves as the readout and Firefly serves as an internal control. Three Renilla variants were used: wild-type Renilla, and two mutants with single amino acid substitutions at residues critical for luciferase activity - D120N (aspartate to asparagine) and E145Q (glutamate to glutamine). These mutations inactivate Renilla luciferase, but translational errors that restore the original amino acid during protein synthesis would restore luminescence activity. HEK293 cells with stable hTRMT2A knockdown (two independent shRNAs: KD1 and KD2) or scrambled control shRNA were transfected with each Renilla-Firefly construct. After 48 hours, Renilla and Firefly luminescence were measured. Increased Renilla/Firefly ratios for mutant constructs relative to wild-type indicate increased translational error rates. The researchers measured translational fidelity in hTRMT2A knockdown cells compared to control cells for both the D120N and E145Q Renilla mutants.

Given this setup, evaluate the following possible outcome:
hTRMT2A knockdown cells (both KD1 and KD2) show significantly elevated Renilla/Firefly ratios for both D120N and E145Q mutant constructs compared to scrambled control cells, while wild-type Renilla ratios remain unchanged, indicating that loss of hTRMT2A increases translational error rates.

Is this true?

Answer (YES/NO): NO